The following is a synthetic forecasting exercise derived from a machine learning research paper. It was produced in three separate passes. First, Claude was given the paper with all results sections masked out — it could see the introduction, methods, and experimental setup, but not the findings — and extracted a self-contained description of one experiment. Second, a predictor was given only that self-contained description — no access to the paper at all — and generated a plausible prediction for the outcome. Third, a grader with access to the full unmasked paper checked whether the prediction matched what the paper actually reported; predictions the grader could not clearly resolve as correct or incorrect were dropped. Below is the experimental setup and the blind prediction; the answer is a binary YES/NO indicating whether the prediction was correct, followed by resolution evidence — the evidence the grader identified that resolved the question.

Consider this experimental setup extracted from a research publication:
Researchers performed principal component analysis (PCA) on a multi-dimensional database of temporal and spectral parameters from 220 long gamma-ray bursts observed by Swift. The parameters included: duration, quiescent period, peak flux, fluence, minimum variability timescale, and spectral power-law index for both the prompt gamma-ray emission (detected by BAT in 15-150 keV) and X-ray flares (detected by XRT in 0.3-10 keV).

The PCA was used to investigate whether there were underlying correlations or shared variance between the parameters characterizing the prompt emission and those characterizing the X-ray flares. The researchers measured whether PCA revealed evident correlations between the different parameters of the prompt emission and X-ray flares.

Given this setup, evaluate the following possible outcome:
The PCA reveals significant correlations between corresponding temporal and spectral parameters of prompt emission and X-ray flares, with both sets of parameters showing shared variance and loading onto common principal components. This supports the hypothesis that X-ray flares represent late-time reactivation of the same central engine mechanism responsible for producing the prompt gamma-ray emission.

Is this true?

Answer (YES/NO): NO